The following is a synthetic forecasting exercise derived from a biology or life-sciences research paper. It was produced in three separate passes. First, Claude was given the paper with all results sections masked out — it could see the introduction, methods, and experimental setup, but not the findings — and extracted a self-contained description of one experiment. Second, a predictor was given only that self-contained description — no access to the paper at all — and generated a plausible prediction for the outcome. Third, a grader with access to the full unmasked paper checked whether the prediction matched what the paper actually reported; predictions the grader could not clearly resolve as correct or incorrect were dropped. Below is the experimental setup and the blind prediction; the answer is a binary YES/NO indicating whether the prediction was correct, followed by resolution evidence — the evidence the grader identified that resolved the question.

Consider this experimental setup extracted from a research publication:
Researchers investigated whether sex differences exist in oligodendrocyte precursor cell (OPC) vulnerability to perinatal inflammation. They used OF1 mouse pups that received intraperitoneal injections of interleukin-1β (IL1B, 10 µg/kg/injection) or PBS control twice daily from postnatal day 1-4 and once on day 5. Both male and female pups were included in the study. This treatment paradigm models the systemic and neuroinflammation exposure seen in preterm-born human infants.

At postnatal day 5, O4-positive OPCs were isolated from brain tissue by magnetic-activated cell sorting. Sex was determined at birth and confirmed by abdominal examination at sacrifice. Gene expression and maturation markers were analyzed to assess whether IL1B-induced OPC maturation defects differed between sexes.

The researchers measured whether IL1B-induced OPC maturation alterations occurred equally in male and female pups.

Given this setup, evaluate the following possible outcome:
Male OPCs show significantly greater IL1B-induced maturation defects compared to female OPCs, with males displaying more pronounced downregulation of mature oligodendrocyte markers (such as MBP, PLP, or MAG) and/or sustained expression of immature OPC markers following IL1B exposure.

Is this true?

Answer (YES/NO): YES